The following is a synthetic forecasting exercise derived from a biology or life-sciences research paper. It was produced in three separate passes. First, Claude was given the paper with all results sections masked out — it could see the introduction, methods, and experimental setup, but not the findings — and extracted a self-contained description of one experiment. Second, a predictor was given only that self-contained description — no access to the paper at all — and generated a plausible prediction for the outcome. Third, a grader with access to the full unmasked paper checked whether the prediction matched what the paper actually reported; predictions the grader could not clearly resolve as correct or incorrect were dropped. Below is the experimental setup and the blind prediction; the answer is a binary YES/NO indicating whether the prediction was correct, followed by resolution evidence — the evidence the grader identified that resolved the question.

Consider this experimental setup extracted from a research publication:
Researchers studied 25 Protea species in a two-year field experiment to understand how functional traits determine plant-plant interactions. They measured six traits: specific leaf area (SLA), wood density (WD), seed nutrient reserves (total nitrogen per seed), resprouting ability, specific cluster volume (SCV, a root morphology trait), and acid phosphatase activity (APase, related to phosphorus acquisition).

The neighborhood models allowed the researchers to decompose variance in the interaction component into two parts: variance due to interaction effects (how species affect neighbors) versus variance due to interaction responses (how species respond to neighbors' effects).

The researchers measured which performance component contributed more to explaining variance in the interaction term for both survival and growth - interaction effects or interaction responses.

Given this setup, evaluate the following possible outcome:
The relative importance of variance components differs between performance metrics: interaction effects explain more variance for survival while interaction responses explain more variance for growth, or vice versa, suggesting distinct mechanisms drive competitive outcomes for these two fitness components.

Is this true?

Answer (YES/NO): NO